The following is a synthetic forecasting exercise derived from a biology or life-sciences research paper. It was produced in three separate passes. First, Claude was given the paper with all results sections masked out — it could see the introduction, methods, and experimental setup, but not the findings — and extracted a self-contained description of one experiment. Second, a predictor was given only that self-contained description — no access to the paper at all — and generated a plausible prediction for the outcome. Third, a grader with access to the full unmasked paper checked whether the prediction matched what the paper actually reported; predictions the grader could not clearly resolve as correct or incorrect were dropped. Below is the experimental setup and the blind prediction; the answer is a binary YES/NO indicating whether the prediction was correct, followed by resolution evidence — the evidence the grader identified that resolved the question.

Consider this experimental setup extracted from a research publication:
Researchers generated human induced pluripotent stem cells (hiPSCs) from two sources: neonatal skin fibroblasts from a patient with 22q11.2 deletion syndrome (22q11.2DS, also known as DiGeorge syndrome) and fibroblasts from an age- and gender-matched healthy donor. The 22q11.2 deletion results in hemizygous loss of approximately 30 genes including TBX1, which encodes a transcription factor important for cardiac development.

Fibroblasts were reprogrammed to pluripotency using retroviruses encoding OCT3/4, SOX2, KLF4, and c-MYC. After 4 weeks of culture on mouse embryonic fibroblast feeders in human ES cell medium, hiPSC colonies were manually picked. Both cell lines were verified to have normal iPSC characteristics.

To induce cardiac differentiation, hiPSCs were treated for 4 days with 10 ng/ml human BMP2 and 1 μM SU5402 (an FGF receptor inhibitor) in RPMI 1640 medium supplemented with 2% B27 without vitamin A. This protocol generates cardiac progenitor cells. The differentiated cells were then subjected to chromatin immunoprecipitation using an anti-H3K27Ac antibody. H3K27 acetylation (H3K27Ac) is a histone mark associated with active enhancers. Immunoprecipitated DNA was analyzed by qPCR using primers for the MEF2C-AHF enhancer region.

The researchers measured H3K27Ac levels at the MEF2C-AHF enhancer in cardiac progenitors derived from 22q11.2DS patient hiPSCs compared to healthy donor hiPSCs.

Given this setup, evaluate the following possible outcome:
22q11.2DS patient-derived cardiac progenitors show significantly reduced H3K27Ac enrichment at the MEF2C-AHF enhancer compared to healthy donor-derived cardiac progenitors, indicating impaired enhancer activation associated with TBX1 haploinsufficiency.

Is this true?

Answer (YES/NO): NO